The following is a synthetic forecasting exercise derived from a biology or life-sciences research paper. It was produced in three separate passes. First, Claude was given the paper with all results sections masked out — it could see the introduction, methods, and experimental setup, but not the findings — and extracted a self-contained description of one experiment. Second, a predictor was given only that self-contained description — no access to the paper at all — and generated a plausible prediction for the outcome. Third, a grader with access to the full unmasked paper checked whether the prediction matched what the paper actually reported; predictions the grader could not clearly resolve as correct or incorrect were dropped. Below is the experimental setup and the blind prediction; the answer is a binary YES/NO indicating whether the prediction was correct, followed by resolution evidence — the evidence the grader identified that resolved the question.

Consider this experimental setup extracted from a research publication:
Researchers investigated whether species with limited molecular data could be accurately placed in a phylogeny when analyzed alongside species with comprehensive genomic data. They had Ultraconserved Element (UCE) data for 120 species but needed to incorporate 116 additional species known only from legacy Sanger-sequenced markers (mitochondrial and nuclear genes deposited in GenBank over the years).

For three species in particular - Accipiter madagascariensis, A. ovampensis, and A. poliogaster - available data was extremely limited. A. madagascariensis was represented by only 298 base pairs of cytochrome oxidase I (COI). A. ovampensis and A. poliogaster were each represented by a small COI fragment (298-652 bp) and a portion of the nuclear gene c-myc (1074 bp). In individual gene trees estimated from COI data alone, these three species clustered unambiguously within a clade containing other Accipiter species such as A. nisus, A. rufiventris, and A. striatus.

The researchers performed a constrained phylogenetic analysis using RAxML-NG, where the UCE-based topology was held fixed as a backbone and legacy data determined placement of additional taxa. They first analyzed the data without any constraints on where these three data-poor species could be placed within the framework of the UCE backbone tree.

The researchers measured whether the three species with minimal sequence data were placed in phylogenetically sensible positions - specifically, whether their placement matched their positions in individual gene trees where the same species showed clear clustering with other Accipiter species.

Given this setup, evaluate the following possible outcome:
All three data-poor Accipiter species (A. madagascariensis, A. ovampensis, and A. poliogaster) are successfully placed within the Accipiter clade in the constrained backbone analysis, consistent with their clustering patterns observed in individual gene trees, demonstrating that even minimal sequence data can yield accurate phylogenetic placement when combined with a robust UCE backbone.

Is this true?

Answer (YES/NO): NO